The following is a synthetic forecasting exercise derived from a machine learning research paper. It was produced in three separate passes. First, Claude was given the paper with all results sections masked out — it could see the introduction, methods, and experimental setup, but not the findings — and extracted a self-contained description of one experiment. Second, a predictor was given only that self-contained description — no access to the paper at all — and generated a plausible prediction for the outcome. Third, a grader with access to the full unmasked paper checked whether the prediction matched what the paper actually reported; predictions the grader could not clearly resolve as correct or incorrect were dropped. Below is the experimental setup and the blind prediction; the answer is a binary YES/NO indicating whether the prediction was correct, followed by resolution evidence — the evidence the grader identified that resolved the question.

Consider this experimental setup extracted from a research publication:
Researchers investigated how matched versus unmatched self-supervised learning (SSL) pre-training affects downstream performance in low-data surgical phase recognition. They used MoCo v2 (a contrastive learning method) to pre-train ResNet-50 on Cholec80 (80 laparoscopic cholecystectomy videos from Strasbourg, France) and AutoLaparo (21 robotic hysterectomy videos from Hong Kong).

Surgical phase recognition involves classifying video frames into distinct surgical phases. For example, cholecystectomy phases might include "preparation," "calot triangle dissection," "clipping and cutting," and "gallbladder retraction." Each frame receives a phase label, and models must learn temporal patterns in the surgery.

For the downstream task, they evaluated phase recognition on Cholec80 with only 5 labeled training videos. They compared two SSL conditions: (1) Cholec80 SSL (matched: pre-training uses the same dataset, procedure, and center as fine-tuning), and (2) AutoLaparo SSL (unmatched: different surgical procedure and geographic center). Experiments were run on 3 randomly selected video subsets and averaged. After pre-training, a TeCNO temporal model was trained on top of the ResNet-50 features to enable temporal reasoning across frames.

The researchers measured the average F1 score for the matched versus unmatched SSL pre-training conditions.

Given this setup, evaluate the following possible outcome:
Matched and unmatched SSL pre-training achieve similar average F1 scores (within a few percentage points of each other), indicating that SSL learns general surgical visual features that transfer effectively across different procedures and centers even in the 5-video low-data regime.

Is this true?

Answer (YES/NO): NO